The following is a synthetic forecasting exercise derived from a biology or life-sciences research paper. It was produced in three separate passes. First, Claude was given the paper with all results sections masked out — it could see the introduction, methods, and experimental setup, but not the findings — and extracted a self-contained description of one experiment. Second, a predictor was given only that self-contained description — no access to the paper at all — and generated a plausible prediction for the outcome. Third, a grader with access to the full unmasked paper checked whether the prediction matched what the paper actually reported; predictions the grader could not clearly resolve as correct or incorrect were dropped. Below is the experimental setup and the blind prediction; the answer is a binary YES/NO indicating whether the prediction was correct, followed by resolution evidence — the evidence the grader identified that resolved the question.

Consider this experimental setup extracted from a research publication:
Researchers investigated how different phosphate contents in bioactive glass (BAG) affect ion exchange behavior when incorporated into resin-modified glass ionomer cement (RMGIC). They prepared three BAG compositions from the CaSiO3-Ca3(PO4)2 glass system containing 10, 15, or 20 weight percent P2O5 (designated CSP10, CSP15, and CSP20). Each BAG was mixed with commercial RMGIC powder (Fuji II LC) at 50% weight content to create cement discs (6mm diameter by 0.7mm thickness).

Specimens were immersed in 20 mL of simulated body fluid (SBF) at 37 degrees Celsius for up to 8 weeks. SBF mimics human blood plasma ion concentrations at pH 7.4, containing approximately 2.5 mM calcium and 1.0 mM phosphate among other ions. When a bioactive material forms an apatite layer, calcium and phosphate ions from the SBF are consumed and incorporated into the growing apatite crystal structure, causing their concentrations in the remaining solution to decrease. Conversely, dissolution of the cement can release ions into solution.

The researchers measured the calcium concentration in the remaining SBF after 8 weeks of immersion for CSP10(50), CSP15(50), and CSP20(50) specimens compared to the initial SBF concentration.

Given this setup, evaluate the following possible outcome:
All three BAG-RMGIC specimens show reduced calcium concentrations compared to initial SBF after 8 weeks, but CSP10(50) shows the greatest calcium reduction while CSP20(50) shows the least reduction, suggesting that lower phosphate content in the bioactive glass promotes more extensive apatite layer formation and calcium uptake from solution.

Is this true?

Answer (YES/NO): NO